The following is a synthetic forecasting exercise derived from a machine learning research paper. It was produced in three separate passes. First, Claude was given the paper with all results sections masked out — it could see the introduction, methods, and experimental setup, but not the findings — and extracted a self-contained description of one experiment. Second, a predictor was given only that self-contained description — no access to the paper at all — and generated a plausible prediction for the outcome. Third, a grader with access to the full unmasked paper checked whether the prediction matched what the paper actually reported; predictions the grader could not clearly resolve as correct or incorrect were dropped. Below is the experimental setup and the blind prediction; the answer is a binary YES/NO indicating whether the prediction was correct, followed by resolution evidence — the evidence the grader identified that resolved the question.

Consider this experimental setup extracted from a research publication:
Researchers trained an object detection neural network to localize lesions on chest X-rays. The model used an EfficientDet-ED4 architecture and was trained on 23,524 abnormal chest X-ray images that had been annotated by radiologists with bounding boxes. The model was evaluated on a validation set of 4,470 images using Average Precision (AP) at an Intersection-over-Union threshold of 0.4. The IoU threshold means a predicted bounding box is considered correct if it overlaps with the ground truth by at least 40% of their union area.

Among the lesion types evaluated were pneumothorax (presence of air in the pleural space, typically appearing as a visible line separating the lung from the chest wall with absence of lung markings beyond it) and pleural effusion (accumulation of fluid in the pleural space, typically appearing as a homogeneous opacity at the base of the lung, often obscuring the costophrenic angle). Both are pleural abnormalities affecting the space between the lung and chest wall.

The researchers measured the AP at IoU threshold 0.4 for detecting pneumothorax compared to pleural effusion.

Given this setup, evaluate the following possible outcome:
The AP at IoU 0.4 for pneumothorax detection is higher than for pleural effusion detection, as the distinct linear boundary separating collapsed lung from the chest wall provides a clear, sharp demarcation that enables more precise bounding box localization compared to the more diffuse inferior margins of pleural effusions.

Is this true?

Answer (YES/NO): YES